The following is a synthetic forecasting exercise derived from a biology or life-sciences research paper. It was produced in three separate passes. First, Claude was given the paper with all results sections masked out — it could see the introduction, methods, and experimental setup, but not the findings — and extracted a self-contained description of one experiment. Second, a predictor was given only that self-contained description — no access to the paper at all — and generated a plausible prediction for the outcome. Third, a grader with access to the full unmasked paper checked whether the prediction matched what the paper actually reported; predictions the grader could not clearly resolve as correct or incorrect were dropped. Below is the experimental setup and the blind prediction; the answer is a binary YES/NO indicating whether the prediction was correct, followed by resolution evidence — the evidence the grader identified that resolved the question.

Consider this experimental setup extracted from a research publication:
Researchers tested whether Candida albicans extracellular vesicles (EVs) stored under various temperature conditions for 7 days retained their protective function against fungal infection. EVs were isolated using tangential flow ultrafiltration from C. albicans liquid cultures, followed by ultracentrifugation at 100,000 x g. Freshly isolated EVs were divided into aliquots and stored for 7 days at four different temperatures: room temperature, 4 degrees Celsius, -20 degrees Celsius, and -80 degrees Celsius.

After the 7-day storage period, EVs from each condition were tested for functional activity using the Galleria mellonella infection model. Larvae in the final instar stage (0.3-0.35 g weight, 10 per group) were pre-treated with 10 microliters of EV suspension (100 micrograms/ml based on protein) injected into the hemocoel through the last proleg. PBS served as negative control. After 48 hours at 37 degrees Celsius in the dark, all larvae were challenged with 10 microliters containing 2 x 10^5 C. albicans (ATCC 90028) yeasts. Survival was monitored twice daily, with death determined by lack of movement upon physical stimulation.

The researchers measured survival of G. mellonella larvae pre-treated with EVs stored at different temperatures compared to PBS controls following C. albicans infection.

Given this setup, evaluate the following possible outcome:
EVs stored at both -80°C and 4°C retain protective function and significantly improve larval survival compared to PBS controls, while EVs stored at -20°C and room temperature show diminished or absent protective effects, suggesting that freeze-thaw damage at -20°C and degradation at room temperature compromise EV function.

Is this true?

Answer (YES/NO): NO